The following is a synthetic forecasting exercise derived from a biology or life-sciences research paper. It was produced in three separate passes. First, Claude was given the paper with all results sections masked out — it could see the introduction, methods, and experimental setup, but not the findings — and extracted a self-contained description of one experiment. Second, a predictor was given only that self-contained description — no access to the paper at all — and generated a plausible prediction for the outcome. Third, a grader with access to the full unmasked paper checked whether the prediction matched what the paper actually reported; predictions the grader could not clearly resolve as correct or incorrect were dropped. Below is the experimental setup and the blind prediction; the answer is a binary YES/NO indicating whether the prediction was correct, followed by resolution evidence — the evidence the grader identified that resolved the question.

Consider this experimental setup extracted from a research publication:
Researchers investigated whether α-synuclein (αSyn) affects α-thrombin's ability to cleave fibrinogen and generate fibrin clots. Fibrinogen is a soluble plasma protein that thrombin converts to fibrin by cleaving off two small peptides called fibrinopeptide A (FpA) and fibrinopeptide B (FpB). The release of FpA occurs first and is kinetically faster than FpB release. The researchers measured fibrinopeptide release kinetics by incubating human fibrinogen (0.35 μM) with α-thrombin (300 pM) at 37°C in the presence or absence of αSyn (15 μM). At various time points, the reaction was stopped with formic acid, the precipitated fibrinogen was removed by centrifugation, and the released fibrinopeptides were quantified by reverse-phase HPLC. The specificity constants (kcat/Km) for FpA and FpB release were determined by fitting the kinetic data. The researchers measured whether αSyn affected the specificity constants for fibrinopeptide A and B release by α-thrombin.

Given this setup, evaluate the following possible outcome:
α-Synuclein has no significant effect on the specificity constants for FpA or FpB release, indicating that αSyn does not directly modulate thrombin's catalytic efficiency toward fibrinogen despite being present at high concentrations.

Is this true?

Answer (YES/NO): YES